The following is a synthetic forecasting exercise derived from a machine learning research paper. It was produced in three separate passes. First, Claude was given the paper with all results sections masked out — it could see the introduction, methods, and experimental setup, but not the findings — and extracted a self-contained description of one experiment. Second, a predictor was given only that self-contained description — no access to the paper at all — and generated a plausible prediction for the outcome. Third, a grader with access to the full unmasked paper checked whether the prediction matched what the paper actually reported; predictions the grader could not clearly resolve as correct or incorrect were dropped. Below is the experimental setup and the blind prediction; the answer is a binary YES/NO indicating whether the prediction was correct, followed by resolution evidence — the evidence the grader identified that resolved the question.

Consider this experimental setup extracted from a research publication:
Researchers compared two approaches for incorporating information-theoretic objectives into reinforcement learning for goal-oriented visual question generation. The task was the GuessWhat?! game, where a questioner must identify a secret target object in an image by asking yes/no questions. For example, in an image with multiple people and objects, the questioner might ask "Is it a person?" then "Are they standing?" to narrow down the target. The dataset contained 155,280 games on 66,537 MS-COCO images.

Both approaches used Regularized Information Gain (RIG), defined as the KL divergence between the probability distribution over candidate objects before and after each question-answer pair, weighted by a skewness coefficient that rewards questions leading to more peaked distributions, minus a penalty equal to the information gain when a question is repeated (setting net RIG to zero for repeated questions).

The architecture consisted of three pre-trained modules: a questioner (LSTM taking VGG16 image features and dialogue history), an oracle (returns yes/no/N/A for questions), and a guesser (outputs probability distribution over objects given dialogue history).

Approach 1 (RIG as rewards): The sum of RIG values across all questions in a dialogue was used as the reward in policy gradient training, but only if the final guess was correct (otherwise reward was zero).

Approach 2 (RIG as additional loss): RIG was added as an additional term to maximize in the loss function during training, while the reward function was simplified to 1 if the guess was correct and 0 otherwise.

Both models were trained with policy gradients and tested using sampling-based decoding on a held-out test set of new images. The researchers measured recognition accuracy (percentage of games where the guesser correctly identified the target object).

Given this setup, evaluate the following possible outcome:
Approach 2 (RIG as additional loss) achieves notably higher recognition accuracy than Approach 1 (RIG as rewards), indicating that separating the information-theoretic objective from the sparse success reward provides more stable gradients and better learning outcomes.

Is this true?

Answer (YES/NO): YES